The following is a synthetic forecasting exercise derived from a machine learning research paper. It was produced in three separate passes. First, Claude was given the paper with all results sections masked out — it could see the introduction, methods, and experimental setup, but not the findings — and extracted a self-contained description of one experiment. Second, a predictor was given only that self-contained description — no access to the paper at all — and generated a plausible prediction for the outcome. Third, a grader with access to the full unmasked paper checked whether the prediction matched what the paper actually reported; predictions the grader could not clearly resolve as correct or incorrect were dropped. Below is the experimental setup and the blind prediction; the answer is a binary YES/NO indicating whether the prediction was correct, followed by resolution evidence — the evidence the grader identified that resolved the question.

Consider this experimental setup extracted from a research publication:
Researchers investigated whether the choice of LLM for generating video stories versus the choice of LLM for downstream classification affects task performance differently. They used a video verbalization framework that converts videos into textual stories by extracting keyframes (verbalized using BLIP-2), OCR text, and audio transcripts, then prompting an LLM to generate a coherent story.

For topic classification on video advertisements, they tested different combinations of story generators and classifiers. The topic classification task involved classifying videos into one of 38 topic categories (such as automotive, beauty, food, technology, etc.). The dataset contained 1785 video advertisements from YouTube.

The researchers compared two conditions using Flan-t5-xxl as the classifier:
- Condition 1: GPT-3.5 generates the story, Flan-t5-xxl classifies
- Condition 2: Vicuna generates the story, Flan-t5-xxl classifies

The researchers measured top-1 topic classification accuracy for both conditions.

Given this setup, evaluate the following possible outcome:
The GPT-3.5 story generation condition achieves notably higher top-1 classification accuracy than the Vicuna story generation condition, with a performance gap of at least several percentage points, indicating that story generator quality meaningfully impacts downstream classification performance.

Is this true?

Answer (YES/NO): YES